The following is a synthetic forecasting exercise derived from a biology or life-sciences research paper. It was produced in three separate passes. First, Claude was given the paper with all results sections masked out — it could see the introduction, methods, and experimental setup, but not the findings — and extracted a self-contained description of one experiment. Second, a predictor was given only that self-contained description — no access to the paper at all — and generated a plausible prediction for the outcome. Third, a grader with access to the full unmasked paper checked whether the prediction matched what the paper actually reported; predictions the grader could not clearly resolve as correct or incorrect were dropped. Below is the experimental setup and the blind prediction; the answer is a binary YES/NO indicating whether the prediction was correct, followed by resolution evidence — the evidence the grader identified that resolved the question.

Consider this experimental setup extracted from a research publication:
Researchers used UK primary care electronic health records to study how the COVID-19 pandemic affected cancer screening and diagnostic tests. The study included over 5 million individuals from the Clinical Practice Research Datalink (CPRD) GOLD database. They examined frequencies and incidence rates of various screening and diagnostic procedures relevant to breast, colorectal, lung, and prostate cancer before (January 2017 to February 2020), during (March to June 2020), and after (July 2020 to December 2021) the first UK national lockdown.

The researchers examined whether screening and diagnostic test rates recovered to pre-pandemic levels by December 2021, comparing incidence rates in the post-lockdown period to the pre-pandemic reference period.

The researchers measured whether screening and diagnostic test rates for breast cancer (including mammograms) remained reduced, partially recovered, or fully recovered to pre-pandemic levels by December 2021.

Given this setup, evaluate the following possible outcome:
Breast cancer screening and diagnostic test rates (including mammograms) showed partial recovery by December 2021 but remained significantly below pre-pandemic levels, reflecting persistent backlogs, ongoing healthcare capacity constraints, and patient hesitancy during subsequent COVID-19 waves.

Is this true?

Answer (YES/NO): YES